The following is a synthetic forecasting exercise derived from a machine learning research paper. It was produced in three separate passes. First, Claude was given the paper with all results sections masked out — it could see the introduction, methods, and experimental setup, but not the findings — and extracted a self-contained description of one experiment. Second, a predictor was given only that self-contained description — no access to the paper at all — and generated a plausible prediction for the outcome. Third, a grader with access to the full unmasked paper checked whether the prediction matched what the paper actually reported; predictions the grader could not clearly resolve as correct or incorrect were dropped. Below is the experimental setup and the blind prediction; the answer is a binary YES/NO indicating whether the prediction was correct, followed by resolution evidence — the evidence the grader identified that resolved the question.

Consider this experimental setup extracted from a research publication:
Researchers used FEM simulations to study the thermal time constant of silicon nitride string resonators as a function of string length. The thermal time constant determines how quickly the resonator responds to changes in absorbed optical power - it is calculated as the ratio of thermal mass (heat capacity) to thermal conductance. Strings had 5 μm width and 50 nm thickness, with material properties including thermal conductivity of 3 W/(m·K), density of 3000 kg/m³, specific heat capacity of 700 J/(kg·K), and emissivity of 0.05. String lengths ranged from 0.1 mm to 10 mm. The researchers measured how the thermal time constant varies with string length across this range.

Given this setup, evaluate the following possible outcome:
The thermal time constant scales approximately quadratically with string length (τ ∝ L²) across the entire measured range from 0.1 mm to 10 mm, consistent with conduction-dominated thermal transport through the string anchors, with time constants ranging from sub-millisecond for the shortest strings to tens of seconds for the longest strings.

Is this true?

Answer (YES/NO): NO